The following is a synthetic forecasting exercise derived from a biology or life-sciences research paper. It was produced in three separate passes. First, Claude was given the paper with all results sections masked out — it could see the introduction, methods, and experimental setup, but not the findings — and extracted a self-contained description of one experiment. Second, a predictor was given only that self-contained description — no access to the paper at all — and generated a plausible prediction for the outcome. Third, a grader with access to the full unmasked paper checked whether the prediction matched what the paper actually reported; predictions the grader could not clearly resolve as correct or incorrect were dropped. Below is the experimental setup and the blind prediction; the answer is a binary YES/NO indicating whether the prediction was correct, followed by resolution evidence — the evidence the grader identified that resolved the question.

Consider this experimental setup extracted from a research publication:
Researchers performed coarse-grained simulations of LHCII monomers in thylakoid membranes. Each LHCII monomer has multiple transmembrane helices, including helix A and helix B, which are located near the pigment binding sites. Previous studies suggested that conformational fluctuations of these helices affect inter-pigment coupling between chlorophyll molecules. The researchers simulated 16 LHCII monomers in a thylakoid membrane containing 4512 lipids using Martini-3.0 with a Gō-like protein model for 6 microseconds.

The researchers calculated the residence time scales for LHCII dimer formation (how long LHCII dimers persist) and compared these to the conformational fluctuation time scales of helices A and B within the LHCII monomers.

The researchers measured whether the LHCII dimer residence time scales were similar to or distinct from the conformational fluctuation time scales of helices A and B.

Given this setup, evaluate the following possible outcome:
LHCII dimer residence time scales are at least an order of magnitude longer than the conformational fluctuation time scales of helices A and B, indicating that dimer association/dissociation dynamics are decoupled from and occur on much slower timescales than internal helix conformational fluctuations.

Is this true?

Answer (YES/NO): NO